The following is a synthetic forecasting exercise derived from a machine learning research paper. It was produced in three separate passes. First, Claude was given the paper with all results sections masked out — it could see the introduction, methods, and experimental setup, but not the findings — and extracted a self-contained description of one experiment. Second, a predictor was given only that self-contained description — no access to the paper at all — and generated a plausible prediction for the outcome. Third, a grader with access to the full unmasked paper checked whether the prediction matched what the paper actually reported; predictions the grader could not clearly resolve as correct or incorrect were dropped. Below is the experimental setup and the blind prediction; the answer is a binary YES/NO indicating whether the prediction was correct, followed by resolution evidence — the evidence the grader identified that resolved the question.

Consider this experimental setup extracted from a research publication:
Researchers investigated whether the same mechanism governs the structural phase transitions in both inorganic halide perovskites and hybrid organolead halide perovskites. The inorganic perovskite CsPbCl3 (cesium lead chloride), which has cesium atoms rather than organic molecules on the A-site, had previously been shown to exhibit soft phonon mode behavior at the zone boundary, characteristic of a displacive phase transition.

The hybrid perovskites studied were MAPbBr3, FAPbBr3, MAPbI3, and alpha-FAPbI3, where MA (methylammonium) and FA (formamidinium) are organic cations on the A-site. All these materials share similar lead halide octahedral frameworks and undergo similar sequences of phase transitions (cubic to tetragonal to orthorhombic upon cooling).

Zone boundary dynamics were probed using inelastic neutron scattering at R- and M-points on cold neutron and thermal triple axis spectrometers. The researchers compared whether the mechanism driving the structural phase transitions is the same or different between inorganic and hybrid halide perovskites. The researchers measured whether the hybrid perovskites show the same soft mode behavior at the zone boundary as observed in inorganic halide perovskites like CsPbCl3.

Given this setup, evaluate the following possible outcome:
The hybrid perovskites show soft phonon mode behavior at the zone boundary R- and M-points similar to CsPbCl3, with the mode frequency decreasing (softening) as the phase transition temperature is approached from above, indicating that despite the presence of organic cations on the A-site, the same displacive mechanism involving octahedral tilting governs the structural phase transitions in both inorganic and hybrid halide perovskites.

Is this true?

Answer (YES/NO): NO